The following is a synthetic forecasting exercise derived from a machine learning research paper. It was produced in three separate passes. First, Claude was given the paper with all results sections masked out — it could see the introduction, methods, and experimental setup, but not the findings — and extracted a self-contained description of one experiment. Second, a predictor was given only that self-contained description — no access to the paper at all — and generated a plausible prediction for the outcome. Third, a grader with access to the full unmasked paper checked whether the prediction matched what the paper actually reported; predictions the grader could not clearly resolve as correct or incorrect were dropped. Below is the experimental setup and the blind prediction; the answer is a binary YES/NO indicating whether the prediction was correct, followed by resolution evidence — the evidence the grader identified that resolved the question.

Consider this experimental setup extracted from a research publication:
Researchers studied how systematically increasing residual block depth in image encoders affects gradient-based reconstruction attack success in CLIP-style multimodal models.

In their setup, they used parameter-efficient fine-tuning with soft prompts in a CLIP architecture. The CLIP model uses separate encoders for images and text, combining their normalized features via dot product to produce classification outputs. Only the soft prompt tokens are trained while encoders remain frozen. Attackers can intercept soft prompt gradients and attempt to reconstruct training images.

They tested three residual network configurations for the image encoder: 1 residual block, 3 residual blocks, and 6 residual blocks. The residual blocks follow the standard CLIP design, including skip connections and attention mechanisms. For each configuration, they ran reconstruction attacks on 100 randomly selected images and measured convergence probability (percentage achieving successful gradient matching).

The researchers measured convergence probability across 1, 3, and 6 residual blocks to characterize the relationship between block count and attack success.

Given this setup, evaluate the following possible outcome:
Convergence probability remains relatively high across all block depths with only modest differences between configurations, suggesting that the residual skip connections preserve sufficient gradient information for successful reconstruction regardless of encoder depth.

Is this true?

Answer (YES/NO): NO